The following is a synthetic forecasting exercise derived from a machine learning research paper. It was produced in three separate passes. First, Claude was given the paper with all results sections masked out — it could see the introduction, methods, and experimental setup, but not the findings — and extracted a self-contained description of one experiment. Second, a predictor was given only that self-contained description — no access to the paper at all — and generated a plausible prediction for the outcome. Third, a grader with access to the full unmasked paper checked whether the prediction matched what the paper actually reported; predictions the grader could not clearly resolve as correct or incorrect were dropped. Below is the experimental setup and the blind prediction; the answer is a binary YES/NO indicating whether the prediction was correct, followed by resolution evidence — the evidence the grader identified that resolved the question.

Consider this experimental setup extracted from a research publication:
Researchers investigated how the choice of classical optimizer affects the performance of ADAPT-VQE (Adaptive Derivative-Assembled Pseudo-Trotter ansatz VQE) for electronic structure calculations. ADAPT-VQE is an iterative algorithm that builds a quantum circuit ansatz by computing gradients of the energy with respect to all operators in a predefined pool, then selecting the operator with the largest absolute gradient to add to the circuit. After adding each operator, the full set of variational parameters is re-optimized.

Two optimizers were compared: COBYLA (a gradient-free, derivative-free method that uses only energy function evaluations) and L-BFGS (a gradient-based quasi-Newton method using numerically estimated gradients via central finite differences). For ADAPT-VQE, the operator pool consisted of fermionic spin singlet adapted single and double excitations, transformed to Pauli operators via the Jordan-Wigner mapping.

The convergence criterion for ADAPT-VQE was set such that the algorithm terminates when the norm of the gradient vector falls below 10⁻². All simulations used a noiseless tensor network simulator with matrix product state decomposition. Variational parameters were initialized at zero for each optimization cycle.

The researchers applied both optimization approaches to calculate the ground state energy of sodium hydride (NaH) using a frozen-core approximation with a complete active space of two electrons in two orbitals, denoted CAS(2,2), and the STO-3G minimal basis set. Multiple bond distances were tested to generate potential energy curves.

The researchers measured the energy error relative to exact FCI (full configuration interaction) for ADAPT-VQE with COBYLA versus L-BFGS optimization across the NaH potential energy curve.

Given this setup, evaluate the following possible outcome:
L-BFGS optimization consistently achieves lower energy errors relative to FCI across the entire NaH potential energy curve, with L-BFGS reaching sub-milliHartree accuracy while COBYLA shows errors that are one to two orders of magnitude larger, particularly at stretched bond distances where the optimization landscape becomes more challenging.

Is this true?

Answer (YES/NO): NO